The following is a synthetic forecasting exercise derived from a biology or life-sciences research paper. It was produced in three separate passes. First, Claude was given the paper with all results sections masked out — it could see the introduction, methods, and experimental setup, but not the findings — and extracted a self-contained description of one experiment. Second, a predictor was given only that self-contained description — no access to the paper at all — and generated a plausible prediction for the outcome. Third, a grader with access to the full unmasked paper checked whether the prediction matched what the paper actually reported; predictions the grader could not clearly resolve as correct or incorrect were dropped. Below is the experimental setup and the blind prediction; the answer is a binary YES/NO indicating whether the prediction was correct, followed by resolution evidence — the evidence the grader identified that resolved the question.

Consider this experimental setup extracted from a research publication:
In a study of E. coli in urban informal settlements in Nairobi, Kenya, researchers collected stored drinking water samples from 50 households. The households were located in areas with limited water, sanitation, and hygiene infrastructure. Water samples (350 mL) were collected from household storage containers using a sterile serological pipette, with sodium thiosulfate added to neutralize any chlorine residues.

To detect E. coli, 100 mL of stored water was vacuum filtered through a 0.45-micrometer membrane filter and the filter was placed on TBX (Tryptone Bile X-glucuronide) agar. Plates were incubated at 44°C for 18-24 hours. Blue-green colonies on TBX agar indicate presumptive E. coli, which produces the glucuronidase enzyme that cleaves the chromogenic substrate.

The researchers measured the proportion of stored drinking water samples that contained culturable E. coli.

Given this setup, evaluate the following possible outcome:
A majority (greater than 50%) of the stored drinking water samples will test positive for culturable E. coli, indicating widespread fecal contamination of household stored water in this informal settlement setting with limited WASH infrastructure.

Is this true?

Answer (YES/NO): NO